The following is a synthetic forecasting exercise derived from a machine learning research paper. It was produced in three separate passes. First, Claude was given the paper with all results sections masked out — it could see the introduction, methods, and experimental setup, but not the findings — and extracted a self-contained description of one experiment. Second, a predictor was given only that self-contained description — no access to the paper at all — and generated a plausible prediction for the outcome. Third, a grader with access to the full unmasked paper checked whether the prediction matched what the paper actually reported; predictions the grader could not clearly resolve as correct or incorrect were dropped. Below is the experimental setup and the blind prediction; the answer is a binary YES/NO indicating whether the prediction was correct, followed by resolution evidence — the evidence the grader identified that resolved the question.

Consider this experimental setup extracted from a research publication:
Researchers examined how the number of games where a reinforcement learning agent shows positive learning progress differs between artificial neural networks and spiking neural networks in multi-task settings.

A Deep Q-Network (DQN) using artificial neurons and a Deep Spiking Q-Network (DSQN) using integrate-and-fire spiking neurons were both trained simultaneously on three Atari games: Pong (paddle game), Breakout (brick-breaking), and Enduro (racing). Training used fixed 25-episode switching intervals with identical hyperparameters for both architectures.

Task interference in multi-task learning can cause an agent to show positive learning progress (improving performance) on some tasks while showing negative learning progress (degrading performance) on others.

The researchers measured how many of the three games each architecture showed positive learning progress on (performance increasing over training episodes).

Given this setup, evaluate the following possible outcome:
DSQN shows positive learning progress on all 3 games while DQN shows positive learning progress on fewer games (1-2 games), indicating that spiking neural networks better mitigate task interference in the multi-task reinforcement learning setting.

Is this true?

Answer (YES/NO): NO